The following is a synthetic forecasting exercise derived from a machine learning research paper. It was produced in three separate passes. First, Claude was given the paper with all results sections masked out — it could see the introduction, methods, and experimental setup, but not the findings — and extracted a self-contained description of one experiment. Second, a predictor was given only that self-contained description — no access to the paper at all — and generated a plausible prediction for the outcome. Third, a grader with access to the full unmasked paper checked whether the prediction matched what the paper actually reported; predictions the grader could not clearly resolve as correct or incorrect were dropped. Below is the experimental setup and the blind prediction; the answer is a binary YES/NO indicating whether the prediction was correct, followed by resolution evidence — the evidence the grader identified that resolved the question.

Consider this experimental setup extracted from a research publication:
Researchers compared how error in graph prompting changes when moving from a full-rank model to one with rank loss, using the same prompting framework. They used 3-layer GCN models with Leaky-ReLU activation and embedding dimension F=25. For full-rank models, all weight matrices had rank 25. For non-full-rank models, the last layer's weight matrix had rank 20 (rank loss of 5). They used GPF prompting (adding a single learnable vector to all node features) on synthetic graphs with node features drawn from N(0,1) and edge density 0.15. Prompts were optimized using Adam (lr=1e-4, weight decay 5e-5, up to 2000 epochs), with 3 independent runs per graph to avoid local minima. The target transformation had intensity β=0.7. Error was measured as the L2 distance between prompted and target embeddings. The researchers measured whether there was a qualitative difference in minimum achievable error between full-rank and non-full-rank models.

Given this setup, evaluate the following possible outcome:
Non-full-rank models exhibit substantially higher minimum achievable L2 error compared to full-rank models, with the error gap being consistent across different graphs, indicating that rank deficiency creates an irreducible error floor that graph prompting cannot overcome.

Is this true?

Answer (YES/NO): YES